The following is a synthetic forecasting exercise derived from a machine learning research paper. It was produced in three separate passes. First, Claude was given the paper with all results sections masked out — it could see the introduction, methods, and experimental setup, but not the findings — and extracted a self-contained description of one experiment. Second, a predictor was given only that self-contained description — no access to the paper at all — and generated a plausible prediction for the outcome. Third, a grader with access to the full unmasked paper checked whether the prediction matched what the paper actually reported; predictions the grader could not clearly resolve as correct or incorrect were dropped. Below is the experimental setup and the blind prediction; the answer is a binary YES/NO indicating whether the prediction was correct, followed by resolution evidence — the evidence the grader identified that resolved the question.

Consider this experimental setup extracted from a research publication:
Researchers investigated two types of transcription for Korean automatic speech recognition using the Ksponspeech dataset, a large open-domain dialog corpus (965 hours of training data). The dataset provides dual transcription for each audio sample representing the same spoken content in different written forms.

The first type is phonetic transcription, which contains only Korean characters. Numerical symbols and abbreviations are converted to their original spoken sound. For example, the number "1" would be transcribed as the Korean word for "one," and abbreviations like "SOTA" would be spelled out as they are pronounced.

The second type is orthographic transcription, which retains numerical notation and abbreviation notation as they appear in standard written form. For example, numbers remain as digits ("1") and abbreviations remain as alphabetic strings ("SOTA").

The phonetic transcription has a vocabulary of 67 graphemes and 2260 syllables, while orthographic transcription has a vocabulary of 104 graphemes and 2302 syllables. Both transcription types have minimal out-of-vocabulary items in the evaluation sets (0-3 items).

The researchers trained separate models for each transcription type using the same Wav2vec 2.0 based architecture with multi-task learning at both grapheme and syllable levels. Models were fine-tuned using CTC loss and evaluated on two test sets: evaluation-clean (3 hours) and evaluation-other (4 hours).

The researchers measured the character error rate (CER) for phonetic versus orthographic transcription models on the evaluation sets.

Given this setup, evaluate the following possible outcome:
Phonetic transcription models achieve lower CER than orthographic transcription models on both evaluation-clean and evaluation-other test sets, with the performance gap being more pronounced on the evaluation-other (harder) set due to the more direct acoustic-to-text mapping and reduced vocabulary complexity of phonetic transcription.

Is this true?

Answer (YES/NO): YES